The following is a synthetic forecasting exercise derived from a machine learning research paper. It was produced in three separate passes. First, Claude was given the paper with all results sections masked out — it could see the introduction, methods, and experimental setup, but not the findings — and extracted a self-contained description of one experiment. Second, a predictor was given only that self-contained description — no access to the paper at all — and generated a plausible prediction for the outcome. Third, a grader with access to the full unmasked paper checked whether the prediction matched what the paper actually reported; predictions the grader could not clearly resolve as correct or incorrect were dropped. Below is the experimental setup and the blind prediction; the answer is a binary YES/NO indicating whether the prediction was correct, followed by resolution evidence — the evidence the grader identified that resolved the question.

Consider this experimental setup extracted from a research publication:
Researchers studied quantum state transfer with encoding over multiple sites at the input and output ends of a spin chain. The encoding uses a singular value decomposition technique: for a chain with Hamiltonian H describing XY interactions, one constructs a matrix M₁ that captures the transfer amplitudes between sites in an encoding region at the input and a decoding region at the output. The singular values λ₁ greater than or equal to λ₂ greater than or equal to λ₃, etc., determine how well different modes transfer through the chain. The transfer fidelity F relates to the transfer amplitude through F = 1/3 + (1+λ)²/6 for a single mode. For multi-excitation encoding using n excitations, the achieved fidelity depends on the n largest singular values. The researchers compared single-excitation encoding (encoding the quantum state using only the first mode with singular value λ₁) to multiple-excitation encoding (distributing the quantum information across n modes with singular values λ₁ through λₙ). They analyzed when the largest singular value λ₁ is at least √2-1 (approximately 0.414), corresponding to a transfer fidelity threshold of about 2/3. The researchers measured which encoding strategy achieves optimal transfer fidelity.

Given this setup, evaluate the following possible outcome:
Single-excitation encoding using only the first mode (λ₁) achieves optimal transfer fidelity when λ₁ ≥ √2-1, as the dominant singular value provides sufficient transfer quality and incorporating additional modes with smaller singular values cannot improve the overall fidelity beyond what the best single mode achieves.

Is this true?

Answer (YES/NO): YES